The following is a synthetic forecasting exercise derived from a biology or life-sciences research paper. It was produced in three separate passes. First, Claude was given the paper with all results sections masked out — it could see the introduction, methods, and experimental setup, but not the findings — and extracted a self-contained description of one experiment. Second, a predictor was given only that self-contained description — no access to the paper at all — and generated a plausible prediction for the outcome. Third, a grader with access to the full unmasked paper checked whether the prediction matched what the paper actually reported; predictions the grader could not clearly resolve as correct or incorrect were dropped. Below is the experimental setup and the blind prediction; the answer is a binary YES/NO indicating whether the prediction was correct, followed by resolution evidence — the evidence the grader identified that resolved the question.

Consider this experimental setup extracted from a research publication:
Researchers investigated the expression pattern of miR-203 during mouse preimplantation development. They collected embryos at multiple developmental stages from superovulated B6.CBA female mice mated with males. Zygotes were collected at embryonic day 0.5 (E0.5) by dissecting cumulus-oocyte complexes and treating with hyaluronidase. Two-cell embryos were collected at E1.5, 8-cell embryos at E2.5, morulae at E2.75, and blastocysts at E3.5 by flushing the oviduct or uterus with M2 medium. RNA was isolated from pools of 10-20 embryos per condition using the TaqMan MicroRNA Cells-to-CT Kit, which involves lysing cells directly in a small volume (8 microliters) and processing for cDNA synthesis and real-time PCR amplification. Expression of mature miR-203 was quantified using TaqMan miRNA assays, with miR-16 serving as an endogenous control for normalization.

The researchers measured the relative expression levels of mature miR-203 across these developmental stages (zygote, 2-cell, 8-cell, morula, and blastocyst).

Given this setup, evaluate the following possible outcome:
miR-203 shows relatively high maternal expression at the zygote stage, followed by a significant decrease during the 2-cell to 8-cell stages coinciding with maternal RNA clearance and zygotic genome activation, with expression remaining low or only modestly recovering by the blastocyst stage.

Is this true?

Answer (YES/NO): NO